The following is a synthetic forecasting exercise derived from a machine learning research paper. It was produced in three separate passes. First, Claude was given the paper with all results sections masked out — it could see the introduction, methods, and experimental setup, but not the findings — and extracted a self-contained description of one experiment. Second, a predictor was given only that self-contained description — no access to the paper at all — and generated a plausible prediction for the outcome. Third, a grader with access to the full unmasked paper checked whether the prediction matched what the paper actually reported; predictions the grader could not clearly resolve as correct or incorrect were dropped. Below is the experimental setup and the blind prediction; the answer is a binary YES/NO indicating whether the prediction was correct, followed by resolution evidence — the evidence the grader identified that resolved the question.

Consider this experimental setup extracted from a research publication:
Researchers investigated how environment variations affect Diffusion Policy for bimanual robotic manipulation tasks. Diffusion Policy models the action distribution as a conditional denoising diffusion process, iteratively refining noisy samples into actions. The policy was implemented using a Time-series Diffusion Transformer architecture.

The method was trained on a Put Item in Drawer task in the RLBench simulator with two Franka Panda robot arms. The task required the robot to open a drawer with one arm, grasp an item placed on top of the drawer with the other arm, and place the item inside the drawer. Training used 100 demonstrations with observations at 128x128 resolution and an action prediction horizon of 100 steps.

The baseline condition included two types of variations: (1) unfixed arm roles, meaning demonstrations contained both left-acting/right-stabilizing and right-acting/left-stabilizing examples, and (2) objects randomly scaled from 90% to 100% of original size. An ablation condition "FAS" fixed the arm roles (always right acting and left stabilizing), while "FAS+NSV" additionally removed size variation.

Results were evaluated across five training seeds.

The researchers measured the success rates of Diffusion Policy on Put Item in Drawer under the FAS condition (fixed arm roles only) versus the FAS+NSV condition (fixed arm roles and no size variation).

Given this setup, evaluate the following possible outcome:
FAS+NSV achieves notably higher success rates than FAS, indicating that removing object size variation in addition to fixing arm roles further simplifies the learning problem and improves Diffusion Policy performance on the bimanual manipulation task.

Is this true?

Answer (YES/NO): YES